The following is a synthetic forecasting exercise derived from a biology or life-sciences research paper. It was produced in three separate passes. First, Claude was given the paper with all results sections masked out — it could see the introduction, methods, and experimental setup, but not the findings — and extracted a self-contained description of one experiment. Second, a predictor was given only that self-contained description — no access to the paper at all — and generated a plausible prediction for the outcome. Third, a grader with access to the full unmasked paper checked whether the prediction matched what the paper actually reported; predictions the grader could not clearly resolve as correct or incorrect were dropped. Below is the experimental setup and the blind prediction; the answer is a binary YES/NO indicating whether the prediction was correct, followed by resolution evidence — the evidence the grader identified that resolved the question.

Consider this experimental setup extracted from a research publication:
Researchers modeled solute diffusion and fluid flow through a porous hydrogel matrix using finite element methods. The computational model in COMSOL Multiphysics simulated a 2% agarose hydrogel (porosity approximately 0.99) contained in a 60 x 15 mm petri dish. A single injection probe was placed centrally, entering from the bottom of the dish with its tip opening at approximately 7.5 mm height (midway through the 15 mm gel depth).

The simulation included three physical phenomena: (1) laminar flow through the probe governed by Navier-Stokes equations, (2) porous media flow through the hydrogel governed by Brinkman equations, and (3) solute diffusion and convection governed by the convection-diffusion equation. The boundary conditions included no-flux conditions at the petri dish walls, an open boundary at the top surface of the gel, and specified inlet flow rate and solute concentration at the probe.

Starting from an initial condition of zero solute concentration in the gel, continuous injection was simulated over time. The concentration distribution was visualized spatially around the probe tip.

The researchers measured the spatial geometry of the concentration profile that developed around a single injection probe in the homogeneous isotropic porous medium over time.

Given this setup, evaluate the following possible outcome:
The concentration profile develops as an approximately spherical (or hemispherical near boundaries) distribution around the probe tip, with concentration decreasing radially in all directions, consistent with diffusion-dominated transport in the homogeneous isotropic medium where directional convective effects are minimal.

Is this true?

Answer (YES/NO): YES